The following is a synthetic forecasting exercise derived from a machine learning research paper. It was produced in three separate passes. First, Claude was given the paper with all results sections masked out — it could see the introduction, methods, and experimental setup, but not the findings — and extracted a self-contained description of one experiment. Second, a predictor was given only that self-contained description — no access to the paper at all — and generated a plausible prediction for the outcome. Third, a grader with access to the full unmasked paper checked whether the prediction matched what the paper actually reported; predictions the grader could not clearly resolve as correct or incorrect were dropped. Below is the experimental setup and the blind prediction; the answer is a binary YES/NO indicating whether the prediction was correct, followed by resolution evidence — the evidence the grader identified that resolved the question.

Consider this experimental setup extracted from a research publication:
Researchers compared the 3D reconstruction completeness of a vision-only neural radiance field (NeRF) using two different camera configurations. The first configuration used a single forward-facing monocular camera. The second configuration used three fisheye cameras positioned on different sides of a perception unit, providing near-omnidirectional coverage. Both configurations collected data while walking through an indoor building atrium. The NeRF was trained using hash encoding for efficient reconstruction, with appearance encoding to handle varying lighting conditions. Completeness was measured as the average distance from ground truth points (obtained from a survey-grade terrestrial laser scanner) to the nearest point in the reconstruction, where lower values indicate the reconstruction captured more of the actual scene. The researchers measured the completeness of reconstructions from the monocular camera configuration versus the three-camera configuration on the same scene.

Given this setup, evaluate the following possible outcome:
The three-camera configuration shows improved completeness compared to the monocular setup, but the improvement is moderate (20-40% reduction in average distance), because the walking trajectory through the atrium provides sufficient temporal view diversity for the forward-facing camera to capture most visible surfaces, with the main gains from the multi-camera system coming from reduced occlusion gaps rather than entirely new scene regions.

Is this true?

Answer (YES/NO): NO